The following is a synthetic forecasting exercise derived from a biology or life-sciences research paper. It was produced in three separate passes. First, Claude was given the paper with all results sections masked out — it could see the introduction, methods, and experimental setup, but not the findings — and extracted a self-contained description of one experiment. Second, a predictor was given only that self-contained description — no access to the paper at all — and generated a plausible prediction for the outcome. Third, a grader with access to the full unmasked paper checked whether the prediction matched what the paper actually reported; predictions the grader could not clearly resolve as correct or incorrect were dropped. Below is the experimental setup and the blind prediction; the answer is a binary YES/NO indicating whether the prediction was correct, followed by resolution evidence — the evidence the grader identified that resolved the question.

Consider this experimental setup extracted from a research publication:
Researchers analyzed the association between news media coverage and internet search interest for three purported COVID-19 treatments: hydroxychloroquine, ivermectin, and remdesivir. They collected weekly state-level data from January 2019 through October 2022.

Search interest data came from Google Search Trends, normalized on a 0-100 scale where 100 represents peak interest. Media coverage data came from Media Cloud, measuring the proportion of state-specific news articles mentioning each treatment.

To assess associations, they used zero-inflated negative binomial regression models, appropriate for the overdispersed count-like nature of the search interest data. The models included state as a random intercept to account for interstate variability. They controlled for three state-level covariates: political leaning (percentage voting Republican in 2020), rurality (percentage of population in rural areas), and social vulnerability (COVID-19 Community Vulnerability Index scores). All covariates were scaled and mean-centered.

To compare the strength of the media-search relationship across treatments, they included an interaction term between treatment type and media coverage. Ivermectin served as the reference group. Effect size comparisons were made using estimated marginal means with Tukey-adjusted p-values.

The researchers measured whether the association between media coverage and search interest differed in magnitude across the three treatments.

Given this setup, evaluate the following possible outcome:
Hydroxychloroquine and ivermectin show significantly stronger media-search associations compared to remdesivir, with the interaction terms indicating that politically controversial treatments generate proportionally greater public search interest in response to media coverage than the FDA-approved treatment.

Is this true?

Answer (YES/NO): YES